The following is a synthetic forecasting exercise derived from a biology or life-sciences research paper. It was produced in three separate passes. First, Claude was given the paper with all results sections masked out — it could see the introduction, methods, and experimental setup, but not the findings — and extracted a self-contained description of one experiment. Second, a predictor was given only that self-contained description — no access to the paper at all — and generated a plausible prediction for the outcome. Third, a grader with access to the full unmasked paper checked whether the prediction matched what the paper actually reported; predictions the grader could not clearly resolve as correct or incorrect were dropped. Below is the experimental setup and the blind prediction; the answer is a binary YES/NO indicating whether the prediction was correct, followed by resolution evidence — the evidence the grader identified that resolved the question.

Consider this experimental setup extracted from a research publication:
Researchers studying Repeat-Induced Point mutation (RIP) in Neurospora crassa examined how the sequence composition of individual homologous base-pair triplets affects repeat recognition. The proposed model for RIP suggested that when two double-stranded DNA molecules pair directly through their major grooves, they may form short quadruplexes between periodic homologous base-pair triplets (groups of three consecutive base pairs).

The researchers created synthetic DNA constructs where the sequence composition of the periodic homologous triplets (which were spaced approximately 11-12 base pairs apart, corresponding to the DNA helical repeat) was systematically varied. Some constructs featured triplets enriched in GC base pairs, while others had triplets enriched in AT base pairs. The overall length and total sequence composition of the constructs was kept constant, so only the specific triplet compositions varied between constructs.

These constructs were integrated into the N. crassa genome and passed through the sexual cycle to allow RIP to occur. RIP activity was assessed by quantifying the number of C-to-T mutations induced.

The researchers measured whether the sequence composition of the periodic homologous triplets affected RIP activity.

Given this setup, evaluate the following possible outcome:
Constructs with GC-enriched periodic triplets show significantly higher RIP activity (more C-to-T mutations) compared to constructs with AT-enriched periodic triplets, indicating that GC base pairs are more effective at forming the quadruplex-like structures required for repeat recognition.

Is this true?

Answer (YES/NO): YES